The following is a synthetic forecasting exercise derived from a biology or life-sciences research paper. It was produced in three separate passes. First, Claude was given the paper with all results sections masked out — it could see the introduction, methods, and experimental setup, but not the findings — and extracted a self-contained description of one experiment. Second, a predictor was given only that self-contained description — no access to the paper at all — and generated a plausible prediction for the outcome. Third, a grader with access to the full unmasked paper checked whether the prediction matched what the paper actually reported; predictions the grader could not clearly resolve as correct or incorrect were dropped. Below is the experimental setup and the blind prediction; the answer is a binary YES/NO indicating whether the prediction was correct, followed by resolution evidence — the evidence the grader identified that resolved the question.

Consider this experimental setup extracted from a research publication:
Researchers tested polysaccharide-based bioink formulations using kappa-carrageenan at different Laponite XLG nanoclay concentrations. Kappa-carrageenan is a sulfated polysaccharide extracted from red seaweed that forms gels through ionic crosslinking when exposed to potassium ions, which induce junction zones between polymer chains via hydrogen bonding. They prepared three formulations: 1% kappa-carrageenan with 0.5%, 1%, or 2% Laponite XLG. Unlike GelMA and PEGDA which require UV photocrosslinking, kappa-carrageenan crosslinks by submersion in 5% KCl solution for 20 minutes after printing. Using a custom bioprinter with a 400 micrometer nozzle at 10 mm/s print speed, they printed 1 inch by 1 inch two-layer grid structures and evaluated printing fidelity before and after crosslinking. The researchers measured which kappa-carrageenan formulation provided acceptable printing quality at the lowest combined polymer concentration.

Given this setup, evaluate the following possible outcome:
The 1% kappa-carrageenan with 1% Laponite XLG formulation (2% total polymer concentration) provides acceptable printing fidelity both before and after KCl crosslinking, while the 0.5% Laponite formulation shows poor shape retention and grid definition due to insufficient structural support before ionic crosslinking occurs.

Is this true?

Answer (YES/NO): NO